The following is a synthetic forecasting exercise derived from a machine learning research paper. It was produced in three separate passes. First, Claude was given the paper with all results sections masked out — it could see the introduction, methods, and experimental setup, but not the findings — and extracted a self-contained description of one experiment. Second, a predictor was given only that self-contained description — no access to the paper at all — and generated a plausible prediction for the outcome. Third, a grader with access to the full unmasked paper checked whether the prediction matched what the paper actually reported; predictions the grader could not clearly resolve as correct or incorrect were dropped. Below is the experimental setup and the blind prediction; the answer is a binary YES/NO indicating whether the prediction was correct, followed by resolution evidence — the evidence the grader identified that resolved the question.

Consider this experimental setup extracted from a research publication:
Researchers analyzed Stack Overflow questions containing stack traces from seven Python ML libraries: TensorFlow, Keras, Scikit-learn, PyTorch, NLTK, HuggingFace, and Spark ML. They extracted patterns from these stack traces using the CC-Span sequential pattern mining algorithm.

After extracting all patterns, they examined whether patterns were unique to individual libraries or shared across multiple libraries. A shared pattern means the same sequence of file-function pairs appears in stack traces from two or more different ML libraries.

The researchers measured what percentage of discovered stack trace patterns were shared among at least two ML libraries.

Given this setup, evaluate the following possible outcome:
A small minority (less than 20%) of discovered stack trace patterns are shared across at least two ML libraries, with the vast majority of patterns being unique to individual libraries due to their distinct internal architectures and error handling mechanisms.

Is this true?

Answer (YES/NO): YES